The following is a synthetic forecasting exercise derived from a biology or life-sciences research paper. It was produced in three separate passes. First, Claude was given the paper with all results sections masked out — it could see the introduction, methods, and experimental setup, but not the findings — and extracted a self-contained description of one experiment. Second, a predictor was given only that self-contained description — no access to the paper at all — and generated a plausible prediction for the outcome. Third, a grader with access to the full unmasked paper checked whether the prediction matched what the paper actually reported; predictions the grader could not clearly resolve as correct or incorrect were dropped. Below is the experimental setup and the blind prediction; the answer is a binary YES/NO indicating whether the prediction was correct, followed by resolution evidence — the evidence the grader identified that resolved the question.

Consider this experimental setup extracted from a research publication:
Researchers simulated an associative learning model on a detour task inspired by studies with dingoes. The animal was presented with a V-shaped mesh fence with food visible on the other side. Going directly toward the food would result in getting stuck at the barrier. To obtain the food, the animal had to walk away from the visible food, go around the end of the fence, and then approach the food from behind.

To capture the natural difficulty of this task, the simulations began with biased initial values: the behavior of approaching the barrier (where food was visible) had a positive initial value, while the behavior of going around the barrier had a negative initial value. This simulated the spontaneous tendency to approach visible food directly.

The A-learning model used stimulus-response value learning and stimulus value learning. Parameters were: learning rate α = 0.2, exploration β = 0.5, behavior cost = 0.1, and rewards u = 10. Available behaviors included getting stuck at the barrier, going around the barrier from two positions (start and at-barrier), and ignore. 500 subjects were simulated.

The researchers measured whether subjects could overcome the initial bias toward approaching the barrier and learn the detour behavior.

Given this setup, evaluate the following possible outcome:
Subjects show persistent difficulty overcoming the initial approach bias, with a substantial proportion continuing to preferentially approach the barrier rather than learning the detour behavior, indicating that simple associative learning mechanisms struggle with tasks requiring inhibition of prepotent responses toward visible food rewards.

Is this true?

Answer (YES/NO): NO